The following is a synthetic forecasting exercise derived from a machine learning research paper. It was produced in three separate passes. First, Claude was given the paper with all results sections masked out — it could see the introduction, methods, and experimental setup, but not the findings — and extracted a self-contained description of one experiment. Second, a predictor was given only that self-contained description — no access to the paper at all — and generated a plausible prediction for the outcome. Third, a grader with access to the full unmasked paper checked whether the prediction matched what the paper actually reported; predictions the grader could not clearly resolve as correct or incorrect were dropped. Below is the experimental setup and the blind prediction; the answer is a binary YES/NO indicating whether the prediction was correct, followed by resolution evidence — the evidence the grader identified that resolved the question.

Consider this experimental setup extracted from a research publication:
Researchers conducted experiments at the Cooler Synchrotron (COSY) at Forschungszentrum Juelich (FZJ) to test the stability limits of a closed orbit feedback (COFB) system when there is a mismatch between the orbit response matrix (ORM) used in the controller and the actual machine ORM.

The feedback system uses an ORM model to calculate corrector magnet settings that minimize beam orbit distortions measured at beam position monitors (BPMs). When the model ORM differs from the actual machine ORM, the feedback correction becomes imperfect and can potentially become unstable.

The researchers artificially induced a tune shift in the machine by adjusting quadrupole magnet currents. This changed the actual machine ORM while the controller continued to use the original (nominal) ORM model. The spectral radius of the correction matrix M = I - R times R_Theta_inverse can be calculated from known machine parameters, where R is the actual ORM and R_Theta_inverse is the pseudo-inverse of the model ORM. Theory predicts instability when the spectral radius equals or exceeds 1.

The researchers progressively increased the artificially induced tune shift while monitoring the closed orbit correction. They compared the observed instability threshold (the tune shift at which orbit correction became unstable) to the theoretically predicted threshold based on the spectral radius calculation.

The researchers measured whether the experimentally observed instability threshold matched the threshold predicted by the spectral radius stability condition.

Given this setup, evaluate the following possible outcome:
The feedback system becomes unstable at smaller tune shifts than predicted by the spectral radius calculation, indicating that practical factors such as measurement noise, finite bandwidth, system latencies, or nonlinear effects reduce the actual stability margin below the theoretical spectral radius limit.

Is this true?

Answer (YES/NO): NO